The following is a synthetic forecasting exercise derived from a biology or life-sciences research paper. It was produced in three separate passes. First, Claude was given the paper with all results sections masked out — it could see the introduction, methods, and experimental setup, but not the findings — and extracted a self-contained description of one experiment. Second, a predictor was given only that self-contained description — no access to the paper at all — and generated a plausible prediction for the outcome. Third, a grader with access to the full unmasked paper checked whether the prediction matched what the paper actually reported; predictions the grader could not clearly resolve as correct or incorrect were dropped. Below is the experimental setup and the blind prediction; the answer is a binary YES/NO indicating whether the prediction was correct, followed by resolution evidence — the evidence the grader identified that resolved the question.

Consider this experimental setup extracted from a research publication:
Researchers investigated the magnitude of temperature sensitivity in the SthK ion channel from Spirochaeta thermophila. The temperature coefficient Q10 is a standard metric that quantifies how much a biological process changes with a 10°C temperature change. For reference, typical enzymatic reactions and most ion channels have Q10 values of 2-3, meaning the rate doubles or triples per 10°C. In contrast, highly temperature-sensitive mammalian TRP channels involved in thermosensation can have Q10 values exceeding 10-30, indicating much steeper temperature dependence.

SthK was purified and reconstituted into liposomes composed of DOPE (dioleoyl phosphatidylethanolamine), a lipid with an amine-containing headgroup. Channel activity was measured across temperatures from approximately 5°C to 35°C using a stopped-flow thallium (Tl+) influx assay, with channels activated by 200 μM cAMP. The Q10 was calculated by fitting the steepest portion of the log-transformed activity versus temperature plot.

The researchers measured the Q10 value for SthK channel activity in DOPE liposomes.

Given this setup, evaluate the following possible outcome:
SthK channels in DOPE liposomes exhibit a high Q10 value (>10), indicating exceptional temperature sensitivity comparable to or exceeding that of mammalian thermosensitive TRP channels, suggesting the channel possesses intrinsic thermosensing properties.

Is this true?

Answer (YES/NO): NO